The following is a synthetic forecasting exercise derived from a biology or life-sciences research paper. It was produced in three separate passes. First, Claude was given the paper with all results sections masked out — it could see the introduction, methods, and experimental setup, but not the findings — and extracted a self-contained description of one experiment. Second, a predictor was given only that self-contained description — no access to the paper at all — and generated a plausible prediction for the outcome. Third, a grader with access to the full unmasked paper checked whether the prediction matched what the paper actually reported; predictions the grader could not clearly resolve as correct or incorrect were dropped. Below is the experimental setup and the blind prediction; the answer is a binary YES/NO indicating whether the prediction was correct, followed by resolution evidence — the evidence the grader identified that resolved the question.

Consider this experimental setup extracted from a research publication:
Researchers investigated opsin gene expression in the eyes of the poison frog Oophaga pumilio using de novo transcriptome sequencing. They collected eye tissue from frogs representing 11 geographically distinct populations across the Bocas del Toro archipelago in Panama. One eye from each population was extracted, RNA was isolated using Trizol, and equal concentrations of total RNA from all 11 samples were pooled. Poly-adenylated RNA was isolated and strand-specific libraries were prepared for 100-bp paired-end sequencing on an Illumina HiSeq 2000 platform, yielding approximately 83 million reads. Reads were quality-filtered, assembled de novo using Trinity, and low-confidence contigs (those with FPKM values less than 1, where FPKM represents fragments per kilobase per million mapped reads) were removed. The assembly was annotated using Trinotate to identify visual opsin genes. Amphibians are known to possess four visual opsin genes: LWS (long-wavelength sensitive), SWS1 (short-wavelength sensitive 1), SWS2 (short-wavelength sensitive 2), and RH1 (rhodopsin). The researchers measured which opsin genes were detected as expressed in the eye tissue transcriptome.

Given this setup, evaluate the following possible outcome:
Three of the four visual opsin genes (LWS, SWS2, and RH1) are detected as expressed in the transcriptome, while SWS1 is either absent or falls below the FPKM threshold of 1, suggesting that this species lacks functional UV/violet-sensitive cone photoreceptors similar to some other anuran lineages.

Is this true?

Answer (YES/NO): NO